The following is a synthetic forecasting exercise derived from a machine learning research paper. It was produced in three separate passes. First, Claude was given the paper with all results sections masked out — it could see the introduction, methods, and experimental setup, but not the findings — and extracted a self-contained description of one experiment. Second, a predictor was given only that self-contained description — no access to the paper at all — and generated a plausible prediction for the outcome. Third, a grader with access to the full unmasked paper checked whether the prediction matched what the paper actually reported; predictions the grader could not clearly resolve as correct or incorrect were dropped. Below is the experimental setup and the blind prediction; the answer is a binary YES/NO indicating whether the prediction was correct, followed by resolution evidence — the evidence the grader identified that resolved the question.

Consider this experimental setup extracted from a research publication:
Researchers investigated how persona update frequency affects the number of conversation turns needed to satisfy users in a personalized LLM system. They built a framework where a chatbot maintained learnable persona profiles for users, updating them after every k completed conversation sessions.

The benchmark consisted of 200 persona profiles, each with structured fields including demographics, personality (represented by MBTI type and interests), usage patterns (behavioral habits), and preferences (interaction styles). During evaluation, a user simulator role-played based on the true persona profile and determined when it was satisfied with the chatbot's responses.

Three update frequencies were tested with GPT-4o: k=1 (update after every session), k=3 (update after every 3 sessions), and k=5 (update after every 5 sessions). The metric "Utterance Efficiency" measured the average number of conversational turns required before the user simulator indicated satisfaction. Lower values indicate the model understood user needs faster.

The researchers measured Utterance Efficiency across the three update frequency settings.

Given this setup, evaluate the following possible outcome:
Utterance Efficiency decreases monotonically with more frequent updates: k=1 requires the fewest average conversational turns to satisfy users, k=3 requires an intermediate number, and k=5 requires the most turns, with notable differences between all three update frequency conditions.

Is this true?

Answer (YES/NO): NO